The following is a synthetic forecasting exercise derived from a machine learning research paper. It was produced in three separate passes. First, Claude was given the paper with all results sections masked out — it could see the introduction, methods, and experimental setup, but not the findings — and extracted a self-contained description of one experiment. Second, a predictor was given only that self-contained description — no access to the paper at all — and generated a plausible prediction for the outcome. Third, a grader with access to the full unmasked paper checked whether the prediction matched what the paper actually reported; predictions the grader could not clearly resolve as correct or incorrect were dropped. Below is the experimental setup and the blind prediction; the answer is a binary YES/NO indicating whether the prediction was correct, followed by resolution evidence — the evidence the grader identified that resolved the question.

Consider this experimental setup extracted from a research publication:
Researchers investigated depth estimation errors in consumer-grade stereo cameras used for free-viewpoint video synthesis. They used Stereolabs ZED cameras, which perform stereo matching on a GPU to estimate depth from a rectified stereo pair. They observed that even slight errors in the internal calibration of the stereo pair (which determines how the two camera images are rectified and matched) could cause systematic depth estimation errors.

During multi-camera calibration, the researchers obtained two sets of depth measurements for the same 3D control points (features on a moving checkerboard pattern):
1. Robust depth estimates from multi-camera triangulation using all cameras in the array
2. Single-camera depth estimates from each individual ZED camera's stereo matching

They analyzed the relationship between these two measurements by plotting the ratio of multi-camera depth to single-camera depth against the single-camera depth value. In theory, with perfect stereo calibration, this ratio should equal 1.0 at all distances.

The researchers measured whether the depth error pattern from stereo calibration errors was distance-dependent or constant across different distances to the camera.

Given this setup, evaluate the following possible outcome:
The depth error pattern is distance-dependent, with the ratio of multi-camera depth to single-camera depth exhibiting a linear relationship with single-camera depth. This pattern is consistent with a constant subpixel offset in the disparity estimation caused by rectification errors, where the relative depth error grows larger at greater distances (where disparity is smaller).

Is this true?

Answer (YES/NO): YES